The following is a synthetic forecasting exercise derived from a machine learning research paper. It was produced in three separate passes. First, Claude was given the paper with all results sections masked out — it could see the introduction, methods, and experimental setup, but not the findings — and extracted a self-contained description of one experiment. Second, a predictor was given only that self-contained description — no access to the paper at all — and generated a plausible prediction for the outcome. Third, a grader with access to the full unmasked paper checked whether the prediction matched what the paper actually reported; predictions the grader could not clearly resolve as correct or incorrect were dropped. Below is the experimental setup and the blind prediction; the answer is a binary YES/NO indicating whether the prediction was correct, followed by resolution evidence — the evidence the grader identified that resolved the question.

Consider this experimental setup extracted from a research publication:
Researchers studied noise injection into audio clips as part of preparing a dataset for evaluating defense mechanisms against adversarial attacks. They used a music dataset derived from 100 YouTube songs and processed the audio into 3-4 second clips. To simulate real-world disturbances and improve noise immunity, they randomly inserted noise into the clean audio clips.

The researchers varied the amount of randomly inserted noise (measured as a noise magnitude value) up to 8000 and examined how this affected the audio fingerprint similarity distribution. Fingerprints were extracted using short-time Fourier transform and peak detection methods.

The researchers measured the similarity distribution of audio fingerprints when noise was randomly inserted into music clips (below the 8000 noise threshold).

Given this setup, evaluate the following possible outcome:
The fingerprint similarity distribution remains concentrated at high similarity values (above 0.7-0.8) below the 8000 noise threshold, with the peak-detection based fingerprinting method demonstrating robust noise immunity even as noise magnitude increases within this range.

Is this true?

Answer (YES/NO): NO